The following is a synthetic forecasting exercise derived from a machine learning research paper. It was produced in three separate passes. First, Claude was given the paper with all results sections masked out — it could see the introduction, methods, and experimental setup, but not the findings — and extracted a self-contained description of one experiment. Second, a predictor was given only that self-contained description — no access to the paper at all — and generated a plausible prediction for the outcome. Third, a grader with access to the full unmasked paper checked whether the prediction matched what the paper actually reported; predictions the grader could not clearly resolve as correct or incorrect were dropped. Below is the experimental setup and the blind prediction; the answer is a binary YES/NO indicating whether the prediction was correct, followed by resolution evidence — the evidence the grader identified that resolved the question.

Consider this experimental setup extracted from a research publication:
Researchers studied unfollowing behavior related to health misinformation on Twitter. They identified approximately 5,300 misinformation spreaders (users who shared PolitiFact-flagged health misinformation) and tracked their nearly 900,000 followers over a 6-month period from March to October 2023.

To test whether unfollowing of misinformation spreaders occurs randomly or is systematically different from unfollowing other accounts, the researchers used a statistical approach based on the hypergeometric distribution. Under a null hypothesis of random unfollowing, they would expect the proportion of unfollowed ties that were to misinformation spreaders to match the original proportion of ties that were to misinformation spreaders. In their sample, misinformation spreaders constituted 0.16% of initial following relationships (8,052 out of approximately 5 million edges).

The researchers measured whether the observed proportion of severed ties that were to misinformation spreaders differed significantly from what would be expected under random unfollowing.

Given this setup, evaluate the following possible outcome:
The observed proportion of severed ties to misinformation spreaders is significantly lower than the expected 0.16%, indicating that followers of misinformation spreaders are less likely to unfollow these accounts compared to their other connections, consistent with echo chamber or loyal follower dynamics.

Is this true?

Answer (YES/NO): YES